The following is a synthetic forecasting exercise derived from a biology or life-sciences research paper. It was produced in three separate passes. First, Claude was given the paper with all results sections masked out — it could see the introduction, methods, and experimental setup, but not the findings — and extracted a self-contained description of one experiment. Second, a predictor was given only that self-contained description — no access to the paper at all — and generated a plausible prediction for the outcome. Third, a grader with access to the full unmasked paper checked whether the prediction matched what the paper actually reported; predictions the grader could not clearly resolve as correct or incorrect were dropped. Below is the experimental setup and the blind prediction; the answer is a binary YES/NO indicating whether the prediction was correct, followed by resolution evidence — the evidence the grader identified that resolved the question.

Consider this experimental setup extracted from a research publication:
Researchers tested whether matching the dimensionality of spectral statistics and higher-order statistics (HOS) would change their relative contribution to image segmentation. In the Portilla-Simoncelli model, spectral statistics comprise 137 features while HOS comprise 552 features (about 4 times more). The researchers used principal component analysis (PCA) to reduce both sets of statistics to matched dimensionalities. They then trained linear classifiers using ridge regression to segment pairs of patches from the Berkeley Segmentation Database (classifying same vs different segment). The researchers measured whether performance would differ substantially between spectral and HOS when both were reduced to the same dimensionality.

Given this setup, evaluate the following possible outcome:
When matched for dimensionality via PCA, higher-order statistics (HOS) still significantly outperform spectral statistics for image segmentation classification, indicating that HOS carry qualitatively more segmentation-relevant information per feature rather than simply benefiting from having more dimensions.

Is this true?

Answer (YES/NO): NO